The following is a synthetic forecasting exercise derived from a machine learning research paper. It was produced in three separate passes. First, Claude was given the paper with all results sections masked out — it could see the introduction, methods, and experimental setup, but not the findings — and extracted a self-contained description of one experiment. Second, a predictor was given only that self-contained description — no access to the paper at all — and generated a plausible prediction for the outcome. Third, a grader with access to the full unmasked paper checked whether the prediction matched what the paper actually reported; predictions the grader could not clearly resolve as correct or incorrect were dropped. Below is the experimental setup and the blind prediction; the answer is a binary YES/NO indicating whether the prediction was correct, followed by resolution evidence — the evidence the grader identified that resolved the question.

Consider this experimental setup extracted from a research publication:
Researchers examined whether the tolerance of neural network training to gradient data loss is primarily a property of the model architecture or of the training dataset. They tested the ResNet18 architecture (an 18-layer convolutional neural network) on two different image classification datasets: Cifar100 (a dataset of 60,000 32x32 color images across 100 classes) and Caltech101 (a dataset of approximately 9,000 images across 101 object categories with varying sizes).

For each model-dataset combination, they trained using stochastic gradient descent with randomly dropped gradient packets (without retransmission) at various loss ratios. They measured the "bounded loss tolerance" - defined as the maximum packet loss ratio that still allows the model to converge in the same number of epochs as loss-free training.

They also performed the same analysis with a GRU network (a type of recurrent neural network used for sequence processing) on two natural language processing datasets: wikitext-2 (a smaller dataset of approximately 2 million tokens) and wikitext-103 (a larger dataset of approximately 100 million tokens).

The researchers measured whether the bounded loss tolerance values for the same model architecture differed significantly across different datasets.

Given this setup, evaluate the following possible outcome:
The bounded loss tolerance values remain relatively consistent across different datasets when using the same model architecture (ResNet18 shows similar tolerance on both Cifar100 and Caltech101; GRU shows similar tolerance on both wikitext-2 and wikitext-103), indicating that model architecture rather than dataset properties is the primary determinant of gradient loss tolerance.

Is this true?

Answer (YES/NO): YES